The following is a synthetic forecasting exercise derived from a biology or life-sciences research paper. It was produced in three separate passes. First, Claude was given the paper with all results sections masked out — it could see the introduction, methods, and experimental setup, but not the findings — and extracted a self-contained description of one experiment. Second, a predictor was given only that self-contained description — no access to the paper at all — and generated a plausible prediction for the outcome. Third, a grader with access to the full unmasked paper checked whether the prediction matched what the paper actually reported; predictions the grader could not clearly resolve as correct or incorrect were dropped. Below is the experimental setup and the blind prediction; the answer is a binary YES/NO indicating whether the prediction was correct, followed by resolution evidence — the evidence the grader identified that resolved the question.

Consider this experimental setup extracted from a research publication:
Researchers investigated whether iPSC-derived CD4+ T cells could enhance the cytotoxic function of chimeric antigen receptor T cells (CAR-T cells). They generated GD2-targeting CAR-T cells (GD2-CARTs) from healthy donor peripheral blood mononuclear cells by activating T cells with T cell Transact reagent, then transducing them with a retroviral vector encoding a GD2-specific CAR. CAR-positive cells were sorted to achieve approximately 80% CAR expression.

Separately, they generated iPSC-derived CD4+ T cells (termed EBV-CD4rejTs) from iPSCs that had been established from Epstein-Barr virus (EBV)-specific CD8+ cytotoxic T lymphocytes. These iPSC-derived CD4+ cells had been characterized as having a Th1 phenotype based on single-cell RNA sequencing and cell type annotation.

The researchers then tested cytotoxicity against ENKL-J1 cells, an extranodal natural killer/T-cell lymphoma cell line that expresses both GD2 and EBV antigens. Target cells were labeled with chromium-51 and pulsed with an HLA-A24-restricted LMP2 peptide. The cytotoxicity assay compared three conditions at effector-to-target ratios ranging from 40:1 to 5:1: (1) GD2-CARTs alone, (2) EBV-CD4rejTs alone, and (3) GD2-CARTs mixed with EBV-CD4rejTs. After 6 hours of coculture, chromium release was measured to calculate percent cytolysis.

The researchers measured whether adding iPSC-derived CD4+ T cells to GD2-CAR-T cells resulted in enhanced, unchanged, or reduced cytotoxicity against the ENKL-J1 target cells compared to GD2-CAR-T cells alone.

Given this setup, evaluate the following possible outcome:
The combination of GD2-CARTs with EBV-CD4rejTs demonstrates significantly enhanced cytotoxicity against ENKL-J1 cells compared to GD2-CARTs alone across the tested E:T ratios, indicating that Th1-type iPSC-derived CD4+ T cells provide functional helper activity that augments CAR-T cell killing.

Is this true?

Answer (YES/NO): NO